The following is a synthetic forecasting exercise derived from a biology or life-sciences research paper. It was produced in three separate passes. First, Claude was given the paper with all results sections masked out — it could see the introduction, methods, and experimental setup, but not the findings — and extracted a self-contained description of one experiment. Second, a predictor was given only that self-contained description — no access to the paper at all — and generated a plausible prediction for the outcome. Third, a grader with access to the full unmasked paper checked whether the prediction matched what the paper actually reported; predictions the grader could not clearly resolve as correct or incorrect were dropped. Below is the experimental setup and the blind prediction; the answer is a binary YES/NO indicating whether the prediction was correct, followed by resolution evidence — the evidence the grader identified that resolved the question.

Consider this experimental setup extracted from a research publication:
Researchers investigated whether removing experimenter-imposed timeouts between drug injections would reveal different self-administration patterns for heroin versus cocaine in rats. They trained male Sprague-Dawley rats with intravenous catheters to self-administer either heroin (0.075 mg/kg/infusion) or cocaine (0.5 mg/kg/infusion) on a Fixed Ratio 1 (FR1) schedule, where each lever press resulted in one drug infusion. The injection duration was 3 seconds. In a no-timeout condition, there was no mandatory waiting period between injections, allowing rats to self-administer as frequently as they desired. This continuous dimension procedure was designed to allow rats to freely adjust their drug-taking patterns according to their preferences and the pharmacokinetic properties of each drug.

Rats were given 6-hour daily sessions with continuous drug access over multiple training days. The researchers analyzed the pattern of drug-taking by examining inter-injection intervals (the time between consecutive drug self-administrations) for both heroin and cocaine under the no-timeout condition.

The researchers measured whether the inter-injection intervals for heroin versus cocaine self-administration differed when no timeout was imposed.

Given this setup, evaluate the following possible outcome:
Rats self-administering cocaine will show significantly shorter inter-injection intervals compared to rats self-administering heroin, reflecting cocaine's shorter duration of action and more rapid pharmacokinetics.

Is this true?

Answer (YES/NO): NO